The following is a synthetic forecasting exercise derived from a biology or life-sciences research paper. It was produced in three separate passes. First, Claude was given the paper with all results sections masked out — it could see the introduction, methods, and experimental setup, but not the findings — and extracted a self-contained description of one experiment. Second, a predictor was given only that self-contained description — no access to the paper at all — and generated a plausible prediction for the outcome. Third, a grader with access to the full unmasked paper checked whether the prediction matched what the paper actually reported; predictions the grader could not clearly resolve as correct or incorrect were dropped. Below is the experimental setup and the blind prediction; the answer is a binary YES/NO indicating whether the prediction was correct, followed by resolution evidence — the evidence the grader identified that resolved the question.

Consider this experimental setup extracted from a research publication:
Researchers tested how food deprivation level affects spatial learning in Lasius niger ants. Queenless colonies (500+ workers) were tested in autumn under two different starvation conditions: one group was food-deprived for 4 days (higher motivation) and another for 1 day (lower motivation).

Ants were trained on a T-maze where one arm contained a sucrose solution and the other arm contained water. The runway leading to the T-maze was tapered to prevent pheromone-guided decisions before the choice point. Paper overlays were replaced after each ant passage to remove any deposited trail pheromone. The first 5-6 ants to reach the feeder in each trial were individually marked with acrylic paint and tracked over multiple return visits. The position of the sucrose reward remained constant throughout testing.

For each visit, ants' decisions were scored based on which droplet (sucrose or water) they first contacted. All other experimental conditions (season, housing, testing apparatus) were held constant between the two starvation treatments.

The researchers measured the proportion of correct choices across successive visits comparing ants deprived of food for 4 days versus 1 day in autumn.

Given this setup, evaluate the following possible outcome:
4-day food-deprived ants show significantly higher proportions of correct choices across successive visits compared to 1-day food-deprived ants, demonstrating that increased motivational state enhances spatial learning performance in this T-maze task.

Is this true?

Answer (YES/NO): NO